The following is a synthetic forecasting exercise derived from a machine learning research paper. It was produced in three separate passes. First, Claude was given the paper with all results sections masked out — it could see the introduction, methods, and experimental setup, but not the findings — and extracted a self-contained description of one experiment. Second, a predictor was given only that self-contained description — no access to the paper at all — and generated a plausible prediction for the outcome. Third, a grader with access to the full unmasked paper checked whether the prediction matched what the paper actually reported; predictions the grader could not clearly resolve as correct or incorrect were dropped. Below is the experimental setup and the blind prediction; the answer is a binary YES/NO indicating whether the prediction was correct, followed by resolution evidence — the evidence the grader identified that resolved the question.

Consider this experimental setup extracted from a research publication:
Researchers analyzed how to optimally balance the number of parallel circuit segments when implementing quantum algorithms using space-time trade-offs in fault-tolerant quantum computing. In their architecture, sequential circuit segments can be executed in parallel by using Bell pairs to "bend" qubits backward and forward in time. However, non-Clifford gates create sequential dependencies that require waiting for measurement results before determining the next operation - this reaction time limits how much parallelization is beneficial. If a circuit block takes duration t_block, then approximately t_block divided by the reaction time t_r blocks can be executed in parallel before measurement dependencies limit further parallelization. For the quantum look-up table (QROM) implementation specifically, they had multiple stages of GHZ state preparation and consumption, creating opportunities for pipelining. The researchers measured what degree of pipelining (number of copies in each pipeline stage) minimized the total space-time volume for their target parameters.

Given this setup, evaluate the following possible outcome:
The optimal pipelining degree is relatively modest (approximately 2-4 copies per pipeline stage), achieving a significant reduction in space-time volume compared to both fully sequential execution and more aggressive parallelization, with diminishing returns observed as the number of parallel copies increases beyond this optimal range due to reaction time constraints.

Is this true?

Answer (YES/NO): NO